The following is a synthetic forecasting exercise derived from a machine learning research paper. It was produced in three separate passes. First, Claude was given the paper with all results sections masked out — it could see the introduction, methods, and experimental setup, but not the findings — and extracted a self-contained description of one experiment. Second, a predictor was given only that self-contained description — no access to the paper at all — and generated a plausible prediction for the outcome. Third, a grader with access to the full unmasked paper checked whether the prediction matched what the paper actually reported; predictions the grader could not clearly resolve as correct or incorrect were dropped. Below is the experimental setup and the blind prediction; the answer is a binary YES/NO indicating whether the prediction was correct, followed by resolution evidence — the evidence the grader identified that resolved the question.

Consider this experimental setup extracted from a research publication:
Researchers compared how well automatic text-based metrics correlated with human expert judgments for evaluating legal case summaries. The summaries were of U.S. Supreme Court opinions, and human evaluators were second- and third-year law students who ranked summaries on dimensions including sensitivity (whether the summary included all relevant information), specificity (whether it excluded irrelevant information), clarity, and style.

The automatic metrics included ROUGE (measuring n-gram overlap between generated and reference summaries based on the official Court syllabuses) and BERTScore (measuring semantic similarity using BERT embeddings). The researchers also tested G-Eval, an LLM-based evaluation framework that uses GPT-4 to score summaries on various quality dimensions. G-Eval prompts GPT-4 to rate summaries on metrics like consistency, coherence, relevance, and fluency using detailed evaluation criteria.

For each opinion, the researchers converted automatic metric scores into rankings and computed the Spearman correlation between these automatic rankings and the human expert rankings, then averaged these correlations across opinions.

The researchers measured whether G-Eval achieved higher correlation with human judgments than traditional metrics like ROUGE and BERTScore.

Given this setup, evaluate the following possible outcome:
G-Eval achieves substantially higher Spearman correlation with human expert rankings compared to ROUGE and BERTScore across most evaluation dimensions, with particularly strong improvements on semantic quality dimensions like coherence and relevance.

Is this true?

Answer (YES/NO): NO